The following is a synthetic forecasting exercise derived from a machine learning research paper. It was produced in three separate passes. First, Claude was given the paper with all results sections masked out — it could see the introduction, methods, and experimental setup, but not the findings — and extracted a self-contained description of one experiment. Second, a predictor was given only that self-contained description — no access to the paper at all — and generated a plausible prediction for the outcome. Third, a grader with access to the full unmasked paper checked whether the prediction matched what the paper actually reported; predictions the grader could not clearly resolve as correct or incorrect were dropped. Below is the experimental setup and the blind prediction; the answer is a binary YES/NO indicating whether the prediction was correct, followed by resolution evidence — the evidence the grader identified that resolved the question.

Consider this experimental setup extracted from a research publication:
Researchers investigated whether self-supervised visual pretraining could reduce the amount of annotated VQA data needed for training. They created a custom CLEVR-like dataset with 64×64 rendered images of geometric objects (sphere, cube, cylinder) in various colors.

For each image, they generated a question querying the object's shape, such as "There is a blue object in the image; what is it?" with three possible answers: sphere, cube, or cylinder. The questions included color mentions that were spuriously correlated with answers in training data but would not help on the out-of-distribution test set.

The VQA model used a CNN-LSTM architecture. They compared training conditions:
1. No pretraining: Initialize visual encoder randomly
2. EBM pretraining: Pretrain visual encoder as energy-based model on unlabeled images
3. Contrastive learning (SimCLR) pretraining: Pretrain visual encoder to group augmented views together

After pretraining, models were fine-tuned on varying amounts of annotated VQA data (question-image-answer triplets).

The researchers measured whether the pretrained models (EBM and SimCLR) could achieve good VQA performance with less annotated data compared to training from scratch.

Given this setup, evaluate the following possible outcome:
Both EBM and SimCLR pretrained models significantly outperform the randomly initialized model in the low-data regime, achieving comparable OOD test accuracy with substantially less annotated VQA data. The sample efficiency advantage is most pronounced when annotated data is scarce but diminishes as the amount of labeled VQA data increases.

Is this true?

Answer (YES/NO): NO